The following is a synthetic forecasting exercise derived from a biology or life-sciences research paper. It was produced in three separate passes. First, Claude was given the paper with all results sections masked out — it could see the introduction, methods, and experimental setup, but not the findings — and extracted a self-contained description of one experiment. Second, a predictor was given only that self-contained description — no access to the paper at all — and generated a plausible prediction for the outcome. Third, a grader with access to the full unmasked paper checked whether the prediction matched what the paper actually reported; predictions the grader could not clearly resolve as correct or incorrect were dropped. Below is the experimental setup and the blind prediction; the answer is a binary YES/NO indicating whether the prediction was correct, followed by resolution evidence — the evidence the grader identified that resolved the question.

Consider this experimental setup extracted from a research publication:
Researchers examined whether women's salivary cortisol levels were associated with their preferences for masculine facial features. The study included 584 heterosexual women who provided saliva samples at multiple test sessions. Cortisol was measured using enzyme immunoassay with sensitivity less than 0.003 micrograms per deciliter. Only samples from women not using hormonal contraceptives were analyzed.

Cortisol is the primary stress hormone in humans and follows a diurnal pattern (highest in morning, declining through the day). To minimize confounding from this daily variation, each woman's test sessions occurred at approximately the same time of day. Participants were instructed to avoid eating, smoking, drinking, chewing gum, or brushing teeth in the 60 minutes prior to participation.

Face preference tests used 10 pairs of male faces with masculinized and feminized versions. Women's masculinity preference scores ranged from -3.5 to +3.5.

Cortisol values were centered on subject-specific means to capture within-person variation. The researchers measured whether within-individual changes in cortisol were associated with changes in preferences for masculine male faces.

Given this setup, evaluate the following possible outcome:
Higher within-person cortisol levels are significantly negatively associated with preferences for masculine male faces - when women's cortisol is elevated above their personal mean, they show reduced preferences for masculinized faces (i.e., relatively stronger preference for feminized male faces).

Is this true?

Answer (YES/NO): NO